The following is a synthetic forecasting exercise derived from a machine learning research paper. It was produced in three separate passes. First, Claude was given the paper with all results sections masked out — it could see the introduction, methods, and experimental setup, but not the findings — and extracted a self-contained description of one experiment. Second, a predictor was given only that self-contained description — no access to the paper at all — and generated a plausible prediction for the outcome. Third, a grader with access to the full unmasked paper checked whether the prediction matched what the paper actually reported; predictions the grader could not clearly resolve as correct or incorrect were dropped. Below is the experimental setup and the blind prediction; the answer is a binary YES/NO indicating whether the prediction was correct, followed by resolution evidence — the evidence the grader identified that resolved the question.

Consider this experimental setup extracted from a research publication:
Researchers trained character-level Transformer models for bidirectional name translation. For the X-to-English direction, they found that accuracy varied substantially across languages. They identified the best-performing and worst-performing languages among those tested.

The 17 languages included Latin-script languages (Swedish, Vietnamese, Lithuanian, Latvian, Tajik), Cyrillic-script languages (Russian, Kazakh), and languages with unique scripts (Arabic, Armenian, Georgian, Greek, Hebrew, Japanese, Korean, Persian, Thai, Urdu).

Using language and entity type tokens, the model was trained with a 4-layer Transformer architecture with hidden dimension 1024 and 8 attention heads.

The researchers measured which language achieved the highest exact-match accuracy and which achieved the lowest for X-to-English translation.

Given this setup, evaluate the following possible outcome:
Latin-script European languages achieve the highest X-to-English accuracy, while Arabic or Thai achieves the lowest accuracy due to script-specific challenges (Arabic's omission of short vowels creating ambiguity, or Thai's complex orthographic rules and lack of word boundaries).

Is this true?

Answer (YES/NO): NO